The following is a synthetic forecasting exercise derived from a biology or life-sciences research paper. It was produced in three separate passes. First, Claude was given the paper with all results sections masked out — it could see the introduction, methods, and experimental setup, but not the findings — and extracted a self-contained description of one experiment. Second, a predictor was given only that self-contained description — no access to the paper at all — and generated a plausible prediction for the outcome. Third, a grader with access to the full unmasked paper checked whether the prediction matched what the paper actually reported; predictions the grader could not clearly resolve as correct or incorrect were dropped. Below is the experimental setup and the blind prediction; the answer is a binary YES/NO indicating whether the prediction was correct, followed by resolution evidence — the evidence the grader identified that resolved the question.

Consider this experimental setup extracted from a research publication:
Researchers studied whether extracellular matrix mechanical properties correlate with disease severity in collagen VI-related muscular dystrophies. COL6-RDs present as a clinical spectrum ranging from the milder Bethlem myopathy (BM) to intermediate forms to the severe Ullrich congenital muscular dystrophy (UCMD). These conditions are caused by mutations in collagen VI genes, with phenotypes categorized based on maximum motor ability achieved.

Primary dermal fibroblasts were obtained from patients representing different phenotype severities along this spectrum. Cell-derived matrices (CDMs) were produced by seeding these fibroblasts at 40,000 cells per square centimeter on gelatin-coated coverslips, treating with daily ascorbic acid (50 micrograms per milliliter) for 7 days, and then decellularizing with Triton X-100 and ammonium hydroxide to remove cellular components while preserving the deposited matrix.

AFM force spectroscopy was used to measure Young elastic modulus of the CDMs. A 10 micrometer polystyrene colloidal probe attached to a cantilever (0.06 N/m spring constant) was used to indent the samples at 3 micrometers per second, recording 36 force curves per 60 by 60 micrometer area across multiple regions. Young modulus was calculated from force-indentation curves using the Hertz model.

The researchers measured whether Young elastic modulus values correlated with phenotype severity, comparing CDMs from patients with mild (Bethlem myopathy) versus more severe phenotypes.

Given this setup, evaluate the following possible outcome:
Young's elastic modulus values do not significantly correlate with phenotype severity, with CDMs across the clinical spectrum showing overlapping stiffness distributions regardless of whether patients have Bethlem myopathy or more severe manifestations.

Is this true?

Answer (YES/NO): NO